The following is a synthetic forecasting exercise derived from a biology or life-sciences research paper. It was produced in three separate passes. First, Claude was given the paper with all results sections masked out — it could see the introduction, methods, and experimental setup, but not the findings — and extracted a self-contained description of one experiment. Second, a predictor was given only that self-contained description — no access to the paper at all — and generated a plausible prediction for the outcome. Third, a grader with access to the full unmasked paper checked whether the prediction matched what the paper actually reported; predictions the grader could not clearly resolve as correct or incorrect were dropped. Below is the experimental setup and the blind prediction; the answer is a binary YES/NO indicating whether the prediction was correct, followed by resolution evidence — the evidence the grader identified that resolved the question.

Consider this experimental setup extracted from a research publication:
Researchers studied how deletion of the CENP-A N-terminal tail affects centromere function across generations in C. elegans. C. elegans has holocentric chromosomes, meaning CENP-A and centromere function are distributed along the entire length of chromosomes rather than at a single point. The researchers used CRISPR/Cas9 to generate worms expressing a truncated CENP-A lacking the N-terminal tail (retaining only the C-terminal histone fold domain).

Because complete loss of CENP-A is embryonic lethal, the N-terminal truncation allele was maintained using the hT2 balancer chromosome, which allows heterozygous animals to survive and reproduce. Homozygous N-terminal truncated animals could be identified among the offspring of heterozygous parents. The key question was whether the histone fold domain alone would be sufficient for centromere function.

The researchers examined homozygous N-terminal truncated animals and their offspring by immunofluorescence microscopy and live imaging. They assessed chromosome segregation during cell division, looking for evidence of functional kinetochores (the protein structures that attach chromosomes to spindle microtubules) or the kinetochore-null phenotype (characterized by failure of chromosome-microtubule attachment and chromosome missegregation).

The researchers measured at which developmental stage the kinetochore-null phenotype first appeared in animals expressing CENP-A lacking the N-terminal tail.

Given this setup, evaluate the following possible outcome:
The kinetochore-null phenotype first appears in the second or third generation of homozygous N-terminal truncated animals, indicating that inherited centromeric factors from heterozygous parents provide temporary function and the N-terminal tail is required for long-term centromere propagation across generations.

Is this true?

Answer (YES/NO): YES